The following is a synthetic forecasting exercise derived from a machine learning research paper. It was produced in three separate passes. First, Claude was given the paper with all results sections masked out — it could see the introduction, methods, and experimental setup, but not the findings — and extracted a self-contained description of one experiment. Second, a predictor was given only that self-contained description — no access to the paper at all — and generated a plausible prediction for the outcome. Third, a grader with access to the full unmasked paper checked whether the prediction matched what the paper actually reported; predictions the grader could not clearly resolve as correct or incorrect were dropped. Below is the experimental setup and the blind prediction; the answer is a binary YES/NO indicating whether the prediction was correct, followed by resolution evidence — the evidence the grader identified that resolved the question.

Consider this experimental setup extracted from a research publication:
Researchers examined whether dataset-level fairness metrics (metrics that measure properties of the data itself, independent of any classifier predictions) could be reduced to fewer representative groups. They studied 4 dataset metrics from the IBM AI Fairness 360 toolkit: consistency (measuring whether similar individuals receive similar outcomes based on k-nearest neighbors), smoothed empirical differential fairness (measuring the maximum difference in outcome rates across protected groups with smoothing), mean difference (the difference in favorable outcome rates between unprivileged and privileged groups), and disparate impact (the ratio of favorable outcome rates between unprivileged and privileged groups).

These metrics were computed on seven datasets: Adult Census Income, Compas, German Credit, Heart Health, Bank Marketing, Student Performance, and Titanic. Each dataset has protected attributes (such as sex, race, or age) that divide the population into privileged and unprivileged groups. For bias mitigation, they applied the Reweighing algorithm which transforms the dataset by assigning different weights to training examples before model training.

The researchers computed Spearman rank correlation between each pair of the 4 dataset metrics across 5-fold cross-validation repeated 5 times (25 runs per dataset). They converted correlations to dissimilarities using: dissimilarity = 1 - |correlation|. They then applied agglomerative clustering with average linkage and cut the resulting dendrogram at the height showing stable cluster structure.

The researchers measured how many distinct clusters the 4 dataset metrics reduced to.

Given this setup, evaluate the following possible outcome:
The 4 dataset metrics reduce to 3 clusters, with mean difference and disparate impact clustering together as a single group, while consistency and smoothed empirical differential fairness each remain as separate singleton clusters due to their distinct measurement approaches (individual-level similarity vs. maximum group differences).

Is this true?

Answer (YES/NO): YES